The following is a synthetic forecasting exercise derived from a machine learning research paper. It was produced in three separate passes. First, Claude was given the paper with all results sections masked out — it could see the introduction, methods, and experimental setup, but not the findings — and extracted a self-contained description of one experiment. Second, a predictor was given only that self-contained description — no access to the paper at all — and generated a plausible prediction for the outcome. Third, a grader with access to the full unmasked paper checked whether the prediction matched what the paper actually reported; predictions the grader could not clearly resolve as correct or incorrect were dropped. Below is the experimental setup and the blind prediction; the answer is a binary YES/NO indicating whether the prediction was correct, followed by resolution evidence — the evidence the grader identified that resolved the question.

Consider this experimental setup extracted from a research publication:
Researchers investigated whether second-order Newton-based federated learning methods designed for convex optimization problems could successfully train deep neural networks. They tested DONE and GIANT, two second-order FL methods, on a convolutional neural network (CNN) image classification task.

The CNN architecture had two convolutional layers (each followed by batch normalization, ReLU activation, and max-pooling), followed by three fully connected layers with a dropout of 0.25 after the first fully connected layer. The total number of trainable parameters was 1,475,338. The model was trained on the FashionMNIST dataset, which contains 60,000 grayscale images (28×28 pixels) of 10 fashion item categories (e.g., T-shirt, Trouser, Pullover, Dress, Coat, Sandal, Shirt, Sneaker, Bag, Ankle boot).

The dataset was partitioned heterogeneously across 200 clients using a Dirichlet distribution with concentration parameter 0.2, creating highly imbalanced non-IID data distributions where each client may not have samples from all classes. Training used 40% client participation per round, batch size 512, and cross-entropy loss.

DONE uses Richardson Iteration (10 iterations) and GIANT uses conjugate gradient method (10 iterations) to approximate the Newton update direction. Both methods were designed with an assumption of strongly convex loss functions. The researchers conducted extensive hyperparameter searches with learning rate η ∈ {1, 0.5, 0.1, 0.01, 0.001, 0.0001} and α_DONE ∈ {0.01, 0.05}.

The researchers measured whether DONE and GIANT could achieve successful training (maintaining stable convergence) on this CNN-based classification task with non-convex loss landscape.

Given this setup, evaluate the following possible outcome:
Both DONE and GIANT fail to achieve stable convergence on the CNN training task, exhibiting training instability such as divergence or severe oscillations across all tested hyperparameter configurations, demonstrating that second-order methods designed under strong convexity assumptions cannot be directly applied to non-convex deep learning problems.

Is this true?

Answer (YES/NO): NO